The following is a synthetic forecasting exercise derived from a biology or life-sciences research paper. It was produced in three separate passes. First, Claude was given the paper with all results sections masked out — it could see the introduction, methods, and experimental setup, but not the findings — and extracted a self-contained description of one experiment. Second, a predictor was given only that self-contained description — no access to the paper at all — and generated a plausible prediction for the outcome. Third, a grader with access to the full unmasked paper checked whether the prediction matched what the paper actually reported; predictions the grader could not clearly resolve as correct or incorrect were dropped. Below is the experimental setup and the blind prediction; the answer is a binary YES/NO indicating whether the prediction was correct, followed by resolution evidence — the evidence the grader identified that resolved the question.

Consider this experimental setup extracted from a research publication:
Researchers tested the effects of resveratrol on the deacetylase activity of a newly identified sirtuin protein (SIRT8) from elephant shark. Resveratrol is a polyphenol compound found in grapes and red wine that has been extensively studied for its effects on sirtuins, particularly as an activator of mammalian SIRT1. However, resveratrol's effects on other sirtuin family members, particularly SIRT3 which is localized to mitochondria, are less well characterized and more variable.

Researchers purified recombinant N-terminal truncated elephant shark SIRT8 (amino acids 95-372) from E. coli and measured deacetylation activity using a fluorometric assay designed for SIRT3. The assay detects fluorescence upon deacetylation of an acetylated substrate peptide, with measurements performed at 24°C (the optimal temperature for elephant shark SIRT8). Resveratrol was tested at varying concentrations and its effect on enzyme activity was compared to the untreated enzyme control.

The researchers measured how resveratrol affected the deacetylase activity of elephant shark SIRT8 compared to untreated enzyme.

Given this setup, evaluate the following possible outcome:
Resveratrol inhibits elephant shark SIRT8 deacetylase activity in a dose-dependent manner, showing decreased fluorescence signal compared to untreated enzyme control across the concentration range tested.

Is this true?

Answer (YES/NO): NO